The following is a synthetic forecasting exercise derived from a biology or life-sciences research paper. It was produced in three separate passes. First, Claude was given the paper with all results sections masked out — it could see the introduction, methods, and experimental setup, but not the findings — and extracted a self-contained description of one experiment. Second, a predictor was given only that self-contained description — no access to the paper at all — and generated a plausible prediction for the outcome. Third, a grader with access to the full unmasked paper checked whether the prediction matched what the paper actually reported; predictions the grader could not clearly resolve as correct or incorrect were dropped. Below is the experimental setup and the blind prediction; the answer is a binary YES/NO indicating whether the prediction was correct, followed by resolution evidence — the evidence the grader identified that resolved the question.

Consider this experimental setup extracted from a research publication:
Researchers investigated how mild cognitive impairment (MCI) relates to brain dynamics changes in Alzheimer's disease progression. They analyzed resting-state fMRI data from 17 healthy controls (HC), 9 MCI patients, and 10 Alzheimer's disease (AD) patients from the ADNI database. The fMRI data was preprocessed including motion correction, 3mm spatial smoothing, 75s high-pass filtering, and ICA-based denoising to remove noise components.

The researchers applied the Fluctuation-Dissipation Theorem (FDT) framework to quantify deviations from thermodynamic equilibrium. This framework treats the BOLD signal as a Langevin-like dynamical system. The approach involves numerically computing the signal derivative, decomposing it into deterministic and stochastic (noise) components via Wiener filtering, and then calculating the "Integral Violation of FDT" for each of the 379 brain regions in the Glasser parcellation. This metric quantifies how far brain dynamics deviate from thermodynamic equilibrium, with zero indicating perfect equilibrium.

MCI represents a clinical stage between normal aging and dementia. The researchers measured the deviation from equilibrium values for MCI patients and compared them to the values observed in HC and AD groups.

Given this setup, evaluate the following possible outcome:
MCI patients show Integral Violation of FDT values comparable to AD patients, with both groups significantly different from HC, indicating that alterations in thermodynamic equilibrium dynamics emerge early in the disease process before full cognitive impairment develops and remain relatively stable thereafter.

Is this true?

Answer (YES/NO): NO